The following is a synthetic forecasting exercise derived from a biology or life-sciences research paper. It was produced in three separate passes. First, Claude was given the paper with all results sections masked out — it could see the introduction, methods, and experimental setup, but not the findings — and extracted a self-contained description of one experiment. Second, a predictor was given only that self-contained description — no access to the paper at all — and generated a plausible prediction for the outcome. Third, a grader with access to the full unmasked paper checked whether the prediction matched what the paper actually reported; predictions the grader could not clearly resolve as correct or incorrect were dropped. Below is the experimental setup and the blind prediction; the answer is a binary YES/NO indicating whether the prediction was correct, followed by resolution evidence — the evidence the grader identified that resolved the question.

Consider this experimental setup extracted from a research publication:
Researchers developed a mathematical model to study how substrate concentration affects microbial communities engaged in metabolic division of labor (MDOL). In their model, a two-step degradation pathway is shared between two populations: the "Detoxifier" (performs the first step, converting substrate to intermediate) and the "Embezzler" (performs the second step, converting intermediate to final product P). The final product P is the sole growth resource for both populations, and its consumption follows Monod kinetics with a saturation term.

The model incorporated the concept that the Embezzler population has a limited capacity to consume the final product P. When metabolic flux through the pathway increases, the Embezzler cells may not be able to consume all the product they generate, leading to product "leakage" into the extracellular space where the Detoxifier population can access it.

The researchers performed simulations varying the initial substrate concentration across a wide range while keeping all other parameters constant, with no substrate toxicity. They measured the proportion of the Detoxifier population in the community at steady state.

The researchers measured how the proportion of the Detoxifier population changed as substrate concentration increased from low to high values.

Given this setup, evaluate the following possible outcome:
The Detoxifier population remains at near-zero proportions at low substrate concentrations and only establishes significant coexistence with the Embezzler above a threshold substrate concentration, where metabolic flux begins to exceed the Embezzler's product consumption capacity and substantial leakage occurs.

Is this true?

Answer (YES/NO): NO